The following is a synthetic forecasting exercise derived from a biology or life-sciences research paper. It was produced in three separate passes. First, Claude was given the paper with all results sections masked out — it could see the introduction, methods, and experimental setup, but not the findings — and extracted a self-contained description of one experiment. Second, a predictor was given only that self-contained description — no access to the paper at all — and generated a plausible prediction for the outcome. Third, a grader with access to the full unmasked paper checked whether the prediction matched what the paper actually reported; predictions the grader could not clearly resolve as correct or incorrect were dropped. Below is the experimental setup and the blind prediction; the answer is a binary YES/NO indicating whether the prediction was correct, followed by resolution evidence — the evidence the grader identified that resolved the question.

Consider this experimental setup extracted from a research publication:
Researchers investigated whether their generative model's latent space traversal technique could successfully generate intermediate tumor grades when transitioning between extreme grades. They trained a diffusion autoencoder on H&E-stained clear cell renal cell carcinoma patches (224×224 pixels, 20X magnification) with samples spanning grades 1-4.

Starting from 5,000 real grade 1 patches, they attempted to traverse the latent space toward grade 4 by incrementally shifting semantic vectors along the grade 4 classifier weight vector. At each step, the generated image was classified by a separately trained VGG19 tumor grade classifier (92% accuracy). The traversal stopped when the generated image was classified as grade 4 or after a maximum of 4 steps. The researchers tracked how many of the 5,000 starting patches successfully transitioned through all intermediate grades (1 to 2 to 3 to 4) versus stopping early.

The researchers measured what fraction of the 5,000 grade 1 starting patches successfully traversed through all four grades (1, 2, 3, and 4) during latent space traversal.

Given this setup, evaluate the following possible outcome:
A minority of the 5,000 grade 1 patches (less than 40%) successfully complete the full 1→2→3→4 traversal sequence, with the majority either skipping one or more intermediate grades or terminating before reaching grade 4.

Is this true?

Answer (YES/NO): YES